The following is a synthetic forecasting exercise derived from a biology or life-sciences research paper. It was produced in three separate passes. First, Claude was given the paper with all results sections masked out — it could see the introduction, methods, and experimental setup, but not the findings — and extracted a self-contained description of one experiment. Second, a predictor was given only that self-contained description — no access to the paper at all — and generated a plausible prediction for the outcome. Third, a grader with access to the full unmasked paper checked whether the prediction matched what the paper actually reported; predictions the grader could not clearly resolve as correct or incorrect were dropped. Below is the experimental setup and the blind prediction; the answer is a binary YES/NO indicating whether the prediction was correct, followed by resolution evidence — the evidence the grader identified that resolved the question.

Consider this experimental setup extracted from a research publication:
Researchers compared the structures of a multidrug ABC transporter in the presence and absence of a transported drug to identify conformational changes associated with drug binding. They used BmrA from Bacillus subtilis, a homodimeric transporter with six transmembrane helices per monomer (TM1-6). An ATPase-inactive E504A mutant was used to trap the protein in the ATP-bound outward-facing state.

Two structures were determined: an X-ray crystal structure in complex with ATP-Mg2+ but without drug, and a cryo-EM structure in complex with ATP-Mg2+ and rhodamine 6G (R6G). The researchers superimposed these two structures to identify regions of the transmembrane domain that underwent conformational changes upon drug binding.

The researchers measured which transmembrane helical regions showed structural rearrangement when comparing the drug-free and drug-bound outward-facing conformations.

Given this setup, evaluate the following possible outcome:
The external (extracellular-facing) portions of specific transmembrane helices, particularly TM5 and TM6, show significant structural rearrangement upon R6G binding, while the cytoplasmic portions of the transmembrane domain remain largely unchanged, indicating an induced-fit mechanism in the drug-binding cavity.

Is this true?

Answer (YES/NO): NO